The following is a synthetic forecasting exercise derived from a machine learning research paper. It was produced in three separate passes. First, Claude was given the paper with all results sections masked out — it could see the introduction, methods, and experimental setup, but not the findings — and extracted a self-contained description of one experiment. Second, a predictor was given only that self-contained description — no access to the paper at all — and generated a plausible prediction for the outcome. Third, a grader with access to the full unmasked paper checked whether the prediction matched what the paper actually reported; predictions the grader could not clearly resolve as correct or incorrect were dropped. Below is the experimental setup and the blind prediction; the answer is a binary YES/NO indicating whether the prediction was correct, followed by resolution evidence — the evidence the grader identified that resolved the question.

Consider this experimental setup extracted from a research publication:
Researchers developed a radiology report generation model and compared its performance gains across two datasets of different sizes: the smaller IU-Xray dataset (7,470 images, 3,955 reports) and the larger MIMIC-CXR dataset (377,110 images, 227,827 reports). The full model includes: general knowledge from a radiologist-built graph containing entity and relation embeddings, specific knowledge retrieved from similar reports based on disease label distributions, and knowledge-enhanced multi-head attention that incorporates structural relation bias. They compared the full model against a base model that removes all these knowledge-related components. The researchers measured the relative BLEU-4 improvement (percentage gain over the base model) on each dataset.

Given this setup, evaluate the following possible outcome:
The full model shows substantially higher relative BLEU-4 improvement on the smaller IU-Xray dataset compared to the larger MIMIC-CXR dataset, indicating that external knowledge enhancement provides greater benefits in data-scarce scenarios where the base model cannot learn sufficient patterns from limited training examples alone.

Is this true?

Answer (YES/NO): YES